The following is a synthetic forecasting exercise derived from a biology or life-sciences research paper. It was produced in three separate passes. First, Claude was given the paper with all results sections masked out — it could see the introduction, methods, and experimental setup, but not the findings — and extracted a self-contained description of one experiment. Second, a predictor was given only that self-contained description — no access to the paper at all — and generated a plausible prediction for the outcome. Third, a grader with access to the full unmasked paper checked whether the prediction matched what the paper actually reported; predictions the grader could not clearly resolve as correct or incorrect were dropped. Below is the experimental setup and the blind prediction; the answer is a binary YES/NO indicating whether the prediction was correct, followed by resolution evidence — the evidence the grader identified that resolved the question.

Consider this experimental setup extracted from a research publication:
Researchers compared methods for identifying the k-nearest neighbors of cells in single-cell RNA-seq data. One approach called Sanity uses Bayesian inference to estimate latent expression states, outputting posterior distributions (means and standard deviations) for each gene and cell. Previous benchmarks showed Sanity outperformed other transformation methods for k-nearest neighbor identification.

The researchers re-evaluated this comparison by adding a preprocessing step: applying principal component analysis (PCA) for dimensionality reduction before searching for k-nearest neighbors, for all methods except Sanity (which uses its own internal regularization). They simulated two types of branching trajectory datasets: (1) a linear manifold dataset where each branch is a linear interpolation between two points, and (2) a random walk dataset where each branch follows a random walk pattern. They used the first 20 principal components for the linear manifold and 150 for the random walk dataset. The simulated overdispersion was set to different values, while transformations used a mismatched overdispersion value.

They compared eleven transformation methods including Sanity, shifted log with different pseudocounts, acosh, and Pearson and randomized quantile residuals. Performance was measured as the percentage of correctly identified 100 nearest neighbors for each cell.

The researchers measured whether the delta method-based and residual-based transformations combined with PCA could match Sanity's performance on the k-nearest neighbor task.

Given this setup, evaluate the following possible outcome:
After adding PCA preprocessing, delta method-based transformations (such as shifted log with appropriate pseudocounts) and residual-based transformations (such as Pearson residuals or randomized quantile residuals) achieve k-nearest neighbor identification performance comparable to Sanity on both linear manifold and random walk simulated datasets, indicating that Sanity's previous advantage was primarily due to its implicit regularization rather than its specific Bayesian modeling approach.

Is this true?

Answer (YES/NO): YES